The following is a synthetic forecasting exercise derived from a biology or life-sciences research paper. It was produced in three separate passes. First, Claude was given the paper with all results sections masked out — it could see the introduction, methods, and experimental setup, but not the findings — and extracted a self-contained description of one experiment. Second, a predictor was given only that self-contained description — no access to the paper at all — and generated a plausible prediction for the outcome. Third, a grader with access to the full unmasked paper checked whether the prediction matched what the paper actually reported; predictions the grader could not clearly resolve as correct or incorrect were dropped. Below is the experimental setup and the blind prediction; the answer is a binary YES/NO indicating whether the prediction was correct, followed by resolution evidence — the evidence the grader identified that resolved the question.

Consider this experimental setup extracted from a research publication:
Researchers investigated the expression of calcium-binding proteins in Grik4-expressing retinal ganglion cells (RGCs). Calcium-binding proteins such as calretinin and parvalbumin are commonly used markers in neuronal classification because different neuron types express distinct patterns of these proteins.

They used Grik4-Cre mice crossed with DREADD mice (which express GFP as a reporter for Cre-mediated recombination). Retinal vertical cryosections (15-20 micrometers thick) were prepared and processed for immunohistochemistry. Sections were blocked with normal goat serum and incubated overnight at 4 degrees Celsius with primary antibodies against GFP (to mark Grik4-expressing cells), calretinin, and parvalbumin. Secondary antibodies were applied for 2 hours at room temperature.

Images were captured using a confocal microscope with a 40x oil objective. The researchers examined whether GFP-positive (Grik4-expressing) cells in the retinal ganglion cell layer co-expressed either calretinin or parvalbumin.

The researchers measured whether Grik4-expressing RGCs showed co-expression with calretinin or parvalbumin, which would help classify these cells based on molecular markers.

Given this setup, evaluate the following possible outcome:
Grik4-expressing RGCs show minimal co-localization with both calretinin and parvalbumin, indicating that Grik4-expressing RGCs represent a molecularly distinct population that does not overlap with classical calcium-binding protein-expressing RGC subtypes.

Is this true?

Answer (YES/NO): NO